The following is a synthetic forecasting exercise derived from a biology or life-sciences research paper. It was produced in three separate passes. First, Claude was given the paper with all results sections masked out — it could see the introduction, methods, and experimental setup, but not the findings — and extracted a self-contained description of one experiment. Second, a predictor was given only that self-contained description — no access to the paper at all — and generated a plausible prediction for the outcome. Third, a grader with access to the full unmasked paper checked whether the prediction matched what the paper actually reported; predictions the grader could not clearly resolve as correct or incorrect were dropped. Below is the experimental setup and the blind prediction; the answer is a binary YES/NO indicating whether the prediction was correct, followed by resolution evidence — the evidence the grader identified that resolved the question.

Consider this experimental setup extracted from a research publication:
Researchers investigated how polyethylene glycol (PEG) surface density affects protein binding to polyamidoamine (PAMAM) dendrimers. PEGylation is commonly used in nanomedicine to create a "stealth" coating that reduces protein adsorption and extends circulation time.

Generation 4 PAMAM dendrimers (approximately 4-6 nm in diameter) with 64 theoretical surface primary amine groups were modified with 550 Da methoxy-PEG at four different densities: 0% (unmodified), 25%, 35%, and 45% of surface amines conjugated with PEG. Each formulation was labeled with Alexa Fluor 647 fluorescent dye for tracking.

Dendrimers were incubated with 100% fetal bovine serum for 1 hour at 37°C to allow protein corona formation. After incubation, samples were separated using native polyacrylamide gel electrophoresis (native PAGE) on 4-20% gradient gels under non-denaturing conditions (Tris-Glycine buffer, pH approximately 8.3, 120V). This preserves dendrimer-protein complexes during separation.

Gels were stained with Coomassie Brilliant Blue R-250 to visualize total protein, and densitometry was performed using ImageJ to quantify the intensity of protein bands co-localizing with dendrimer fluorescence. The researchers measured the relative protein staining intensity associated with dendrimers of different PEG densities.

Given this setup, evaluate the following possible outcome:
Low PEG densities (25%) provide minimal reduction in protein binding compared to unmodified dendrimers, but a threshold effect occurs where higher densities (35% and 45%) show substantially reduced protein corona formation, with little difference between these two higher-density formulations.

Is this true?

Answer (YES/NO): NO